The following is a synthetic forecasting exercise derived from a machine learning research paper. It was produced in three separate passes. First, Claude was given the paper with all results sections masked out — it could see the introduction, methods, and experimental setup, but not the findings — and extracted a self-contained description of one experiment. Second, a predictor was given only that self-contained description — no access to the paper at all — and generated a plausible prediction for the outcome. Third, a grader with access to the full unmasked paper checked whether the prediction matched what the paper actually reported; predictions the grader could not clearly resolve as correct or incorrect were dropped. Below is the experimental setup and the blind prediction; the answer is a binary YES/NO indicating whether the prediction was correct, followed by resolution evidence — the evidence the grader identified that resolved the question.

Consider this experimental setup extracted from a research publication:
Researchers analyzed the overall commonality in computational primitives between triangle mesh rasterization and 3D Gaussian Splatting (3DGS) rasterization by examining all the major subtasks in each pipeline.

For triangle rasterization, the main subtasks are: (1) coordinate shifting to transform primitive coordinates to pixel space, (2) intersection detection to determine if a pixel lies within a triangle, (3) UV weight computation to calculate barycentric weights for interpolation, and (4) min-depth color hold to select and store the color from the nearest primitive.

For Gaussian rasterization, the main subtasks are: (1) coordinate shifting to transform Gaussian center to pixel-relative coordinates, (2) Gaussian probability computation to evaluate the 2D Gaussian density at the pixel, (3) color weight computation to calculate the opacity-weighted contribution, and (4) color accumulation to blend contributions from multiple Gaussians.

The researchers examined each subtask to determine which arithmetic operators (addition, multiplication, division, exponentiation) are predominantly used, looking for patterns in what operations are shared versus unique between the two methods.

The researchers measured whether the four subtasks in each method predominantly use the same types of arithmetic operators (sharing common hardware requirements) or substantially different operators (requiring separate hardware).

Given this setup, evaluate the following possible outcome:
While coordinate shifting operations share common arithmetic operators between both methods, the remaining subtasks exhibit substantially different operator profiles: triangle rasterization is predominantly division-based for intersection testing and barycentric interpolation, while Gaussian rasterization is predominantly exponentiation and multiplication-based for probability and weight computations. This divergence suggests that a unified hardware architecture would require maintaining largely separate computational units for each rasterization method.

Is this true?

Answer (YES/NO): NO